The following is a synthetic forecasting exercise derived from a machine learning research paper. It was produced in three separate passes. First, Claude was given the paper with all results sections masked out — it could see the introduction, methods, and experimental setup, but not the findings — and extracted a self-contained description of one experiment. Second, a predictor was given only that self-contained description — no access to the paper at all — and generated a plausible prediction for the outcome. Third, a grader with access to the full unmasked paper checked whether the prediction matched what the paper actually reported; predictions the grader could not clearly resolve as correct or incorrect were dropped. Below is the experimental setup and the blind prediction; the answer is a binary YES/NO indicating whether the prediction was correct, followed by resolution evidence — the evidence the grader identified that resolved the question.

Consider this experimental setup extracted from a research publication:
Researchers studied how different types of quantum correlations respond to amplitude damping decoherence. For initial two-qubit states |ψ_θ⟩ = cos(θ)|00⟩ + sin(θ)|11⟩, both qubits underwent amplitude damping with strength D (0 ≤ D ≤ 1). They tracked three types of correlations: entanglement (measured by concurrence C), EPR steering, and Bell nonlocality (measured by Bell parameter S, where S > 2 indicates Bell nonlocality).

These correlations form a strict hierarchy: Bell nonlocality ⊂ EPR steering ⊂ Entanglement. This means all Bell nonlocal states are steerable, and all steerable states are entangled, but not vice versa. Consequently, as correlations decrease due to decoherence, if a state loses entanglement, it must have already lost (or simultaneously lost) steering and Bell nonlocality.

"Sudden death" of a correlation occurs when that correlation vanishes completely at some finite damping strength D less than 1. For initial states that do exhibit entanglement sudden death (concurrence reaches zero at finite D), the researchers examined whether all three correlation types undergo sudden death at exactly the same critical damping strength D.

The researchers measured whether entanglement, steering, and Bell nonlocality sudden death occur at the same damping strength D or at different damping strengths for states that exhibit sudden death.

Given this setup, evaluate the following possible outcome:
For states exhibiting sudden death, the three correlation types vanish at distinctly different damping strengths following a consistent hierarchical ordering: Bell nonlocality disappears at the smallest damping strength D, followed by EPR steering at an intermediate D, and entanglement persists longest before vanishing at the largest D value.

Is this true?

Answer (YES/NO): YES